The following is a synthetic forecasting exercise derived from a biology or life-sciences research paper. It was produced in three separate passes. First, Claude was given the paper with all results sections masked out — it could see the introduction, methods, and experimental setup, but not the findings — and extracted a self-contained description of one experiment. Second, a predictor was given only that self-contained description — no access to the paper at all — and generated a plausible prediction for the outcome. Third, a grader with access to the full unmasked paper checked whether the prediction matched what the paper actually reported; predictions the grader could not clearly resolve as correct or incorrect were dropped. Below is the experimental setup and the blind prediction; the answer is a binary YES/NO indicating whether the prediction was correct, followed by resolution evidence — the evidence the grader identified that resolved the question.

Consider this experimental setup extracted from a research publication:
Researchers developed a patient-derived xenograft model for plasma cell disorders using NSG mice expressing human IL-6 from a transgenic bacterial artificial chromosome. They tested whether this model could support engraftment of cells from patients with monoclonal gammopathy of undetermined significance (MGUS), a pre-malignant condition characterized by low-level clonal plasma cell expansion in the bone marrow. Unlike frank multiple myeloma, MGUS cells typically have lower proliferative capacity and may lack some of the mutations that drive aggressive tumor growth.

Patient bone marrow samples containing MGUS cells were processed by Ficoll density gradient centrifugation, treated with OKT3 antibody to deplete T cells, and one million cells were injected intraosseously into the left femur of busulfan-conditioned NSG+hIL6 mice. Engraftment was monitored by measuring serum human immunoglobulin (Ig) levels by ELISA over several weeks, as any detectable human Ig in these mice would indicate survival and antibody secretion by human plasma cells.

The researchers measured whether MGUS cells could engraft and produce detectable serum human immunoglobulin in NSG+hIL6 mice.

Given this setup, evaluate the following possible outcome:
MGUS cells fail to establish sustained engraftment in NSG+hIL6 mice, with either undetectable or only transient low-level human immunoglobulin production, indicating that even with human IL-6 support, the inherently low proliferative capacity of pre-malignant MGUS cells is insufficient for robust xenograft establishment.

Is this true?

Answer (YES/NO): NO